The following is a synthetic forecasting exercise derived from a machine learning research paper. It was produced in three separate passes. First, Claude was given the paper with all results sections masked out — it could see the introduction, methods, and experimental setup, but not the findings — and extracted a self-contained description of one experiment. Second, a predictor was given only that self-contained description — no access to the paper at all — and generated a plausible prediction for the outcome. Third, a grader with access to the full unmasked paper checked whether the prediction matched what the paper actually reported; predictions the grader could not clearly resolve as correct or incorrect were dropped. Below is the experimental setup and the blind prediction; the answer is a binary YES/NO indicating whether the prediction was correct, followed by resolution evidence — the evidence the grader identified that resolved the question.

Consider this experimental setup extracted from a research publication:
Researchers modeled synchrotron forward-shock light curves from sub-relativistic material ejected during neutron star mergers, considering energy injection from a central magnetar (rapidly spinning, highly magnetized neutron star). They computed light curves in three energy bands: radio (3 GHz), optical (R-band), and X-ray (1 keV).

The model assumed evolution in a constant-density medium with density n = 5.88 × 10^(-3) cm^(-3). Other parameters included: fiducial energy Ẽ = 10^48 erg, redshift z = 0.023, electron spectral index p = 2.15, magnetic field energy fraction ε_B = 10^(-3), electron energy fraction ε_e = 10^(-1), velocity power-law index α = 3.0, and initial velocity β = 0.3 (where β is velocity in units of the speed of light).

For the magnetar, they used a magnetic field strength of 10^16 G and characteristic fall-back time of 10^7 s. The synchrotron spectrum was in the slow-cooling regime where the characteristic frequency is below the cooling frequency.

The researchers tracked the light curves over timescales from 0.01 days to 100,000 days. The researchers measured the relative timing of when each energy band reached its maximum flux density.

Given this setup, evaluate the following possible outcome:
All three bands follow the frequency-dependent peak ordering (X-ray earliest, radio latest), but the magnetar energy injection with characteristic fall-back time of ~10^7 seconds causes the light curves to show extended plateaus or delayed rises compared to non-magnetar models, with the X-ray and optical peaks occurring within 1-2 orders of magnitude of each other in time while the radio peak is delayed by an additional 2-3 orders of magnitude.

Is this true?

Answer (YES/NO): NO